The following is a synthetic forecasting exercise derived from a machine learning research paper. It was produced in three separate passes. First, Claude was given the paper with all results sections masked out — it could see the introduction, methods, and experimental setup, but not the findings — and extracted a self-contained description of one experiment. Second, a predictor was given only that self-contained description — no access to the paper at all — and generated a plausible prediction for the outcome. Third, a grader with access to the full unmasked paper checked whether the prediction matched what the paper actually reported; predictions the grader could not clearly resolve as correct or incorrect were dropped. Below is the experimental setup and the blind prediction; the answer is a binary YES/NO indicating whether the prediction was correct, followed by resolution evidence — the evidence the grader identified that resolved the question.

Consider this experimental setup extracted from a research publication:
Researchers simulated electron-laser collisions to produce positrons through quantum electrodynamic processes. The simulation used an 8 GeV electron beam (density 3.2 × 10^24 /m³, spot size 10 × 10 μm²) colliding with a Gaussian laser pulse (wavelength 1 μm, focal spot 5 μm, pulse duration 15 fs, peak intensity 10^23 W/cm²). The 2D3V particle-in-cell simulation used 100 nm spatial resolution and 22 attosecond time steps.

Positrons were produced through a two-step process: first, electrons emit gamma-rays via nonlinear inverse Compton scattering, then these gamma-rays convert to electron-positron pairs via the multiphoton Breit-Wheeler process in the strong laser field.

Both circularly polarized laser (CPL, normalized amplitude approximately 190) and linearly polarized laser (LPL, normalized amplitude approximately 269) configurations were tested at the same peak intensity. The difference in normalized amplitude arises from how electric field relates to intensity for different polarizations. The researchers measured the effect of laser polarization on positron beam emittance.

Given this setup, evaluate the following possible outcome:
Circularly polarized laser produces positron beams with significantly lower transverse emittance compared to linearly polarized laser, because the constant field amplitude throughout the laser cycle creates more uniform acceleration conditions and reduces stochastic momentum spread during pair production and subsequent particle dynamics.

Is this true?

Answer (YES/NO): YES